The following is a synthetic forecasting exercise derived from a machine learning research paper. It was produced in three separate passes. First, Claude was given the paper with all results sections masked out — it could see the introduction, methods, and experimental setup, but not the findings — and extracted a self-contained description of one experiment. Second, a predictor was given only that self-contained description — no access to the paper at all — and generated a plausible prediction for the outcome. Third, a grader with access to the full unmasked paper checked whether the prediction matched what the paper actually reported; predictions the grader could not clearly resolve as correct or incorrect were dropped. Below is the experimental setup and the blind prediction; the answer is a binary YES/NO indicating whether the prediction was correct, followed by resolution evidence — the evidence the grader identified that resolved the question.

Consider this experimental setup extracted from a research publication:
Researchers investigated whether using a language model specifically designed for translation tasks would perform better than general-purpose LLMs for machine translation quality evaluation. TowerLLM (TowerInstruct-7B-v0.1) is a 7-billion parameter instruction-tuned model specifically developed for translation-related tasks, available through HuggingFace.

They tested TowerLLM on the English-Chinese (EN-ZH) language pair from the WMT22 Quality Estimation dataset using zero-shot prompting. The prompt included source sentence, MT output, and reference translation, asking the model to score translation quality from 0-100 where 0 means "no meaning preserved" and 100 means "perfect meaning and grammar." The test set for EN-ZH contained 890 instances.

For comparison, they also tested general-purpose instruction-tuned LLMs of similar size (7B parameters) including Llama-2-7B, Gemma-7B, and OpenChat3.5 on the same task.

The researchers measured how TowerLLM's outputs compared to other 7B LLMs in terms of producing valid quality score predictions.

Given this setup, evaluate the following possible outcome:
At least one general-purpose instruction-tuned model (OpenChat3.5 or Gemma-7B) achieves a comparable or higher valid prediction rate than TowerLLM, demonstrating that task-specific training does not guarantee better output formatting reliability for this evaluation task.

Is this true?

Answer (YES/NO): YES